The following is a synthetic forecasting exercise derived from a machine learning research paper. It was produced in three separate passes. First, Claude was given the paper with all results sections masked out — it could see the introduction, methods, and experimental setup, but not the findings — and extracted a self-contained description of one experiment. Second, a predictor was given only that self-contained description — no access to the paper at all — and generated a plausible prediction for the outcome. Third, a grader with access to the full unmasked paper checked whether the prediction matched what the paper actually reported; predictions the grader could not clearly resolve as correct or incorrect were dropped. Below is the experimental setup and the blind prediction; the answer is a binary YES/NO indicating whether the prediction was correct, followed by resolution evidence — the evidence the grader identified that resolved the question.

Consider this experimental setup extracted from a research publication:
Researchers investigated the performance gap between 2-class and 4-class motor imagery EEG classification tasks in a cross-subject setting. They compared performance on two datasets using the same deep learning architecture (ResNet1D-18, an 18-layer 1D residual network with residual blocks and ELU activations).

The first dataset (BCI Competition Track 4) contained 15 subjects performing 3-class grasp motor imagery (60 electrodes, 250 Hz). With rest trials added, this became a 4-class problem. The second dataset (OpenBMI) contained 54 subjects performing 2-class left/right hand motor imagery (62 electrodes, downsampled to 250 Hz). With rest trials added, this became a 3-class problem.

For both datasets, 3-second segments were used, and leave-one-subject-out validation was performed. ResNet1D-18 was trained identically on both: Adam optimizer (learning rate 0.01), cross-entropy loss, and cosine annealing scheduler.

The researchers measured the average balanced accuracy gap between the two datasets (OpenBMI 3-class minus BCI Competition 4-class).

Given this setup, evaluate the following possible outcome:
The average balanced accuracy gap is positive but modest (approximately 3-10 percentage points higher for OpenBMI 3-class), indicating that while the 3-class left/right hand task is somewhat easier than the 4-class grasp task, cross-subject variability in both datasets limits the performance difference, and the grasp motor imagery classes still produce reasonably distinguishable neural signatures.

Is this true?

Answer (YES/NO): NO